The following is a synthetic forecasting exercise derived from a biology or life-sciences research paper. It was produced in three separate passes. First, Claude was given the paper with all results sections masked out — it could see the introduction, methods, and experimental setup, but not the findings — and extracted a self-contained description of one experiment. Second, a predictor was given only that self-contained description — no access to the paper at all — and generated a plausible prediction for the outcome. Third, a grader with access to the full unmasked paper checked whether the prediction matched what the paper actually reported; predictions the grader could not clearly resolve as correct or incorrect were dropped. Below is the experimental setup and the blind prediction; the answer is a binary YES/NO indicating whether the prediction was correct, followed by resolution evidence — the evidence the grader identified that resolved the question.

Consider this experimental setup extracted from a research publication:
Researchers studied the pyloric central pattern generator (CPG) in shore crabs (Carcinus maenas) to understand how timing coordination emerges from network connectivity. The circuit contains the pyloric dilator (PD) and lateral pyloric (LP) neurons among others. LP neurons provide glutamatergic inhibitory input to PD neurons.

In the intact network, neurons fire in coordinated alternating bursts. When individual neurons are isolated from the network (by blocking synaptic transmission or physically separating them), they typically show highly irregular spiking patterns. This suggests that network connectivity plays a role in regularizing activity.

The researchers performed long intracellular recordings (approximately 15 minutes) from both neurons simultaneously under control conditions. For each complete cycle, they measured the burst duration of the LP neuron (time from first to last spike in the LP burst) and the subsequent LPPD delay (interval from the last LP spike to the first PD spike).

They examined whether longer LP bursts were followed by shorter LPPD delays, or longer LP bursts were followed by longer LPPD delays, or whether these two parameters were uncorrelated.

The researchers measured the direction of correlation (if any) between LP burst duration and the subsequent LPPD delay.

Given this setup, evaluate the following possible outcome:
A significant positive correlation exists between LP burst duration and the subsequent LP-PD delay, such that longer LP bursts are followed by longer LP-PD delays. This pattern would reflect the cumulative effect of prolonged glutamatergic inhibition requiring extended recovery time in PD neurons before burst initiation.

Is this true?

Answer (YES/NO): NO